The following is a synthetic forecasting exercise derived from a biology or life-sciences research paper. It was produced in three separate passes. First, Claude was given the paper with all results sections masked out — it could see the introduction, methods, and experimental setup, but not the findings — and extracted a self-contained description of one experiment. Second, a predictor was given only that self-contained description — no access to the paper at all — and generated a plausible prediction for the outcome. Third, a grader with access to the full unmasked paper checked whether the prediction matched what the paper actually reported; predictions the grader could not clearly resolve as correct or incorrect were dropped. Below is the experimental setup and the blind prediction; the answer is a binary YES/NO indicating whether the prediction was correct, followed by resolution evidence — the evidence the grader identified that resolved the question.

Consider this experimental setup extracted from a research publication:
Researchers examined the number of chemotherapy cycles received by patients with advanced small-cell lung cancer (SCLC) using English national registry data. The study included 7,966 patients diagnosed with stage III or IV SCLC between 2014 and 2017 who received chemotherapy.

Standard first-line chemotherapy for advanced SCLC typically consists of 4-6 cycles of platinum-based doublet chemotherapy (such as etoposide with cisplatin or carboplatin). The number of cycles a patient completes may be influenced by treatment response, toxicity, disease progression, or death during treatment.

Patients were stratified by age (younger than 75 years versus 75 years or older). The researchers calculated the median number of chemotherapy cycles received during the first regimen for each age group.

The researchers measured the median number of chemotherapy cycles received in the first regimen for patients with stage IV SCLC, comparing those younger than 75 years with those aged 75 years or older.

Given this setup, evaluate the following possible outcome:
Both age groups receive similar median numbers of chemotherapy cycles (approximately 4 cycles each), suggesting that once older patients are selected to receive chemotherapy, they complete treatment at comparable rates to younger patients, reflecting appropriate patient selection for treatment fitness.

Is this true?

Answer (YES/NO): YES